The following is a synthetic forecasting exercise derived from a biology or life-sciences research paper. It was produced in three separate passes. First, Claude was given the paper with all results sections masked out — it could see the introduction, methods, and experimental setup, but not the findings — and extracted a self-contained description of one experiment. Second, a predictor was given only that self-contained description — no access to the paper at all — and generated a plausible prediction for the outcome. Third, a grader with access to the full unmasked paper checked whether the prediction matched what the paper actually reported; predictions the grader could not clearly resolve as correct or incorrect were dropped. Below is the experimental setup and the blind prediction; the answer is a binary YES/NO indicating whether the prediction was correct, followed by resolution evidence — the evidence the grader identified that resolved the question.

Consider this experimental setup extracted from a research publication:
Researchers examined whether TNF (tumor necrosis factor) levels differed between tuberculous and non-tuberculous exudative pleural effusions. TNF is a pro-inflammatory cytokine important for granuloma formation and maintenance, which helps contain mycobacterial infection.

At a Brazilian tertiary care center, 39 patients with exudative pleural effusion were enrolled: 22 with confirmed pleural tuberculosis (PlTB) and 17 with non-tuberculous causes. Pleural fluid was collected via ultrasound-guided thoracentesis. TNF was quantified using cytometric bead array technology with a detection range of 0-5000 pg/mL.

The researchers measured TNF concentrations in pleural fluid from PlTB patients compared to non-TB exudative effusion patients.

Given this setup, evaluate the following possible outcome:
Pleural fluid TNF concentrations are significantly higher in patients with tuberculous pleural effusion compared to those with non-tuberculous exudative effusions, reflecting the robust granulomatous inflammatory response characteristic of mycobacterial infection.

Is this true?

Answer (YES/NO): YES